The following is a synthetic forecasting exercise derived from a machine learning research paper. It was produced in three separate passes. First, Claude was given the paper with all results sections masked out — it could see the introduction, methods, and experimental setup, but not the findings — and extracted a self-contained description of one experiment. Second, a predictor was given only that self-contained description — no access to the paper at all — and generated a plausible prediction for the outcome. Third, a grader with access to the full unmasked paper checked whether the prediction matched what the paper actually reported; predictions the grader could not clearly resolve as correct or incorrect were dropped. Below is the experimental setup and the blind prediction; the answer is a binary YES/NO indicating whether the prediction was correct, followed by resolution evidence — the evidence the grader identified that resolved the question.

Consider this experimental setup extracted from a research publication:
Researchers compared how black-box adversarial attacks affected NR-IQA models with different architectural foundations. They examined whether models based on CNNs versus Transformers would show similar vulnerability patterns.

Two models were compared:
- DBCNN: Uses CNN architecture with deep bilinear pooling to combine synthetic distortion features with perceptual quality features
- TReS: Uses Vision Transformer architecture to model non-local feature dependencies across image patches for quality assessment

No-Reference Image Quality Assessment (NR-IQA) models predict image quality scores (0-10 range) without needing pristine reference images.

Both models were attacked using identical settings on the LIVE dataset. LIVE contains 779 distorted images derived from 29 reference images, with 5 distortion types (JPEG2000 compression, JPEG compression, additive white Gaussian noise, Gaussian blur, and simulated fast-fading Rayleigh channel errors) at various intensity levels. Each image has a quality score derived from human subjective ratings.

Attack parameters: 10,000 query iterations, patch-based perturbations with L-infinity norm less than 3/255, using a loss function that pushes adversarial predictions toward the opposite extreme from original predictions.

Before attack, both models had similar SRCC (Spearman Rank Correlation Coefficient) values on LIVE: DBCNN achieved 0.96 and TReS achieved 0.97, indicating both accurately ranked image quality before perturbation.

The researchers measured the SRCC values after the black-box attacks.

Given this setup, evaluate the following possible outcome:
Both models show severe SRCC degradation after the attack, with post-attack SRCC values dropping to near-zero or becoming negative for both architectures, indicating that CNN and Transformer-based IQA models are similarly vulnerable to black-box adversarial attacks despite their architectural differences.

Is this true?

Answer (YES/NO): NO